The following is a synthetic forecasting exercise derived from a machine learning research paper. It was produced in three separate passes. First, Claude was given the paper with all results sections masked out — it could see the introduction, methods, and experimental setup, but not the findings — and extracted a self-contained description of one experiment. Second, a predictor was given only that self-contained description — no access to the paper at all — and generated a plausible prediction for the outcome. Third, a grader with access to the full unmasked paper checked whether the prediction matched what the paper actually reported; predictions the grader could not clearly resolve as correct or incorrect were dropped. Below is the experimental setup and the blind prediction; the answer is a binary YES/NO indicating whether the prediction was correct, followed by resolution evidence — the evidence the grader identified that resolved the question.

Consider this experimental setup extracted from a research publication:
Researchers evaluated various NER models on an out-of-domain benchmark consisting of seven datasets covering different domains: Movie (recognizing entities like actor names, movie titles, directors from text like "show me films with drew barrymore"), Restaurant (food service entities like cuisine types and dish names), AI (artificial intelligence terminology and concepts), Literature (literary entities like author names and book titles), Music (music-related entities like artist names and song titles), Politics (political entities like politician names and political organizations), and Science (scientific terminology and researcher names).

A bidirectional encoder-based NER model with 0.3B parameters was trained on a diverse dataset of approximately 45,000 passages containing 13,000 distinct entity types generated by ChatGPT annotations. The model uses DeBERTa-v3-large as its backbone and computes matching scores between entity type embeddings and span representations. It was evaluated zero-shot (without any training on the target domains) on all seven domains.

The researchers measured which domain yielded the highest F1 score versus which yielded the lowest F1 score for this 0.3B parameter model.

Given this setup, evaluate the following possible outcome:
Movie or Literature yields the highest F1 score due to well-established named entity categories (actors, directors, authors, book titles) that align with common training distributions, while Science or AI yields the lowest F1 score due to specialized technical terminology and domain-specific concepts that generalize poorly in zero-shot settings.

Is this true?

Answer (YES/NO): NO